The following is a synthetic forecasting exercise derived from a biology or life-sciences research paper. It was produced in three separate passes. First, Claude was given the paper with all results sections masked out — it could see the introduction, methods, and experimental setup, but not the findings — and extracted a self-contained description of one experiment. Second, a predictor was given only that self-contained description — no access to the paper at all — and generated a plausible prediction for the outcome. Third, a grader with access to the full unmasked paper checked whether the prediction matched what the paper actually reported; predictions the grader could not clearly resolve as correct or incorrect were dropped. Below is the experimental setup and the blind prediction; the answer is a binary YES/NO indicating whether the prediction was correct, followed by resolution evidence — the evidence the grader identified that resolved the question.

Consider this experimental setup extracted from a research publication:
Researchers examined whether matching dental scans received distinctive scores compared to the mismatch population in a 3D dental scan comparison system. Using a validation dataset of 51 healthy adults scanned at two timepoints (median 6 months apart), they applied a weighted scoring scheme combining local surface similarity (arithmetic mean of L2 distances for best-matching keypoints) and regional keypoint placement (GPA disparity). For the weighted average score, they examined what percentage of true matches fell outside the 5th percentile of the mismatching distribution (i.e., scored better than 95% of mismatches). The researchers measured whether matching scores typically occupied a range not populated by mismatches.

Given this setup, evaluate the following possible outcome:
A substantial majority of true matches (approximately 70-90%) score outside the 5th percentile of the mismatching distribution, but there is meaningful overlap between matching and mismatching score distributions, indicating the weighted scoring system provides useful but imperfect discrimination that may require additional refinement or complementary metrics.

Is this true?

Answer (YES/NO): NO